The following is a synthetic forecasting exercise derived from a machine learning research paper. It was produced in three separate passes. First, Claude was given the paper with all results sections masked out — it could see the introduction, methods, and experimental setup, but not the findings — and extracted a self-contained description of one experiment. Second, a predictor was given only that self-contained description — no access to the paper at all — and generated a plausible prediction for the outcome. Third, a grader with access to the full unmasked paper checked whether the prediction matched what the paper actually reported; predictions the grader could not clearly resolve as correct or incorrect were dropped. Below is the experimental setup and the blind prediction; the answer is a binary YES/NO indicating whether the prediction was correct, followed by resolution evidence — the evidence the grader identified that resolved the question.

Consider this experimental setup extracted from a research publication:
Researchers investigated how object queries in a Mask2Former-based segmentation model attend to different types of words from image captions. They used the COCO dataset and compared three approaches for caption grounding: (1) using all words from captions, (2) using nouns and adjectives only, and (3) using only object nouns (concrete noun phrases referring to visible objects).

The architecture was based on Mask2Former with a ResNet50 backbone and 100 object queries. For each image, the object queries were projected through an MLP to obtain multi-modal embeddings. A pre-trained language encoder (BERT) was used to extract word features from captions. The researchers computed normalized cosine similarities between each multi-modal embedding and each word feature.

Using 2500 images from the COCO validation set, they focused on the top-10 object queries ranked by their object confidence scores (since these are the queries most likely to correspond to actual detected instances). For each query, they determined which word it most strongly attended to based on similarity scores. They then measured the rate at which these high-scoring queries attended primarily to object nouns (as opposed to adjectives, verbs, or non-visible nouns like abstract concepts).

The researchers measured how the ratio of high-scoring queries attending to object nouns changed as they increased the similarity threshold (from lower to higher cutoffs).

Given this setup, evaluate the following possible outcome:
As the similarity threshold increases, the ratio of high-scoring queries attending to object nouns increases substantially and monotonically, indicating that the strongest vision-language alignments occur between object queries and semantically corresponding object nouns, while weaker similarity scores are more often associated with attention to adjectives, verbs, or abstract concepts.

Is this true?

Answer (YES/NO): NO